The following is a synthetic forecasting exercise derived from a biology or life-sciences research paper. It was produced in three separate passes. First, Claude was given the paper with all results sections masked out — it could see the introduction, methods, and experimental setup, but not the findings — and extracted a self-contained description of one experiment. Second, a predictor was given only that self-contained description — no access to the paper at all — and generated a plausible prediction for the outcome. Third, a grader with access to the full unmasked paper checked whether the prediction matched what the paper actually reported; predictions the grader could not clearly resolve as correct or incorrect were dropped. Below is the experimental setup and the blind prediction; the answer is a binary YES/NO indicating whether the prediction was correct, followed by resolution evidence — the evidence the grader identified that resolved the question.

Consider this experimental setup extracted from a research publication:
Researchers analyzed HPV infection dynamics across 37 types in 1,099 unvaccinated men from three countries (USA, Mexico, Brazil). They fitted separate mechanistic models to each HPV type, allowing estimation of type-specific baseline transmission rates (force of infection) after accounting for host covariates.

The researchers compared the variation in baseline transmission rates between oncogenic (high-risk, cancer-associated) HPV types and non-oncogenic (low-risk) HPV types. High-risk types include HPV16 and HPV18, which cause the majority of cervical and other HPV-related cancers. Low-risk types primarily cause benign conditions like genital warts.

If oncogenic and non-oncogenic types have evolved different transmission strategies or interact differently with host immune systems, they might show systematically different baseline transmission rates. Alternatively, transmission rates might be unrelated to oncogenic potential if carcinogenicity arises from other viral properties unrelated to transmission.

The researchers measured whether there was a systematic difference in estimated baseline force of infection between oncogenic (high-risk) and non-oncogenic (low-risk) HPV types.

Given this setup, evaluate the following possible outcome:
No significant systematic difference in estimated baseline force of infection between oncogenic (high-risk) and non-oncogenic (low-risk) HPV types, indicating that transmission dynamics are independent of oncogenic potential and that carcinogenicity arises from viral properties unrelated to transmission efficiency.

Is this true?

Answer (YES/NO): YES